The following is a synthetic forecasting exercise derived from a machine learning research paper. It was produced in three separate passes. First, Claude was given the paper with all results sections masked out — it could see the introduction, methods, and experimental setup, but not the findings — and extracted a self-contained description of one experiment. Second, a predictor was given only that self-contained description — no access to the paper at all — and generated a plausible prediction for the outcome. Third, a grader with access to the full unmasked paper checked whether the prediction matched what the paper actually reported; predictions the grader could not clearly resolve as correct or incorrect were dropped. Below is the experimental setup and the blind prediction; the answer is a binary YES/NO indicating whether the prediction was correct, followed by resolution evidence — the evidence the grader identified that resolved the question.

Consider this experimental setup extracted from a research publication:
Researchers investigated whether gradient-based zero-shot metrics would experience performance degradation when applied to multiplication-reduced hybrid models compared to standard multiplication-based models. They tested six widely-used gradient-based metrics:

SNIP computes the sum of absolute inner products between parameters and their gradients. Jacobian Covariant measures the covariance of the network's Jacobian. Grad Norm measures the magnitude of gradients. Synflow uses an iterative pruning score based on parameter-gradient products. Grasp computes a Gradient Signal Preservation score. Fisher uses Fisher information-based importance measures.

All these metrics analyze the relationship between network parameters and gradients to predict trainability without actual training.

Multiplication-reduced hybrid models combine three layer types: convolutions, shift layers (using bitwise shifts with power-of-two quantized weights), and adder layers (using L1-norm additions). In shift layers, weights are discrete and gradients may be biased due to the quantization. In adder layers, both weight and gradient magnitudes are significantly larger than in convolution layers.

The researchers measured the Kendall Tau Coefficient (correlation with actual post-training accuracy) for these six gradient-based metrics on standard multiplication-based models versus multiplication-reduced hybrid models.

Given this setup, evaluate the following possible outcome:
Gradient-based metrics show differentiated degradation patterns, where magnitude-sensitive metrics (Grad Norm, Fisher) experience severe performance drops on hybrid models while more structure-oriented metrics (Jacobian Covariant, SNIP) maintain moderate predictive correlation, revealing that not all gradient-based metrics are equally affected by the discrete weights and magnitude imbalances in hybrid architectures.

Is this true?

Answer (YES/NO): NO